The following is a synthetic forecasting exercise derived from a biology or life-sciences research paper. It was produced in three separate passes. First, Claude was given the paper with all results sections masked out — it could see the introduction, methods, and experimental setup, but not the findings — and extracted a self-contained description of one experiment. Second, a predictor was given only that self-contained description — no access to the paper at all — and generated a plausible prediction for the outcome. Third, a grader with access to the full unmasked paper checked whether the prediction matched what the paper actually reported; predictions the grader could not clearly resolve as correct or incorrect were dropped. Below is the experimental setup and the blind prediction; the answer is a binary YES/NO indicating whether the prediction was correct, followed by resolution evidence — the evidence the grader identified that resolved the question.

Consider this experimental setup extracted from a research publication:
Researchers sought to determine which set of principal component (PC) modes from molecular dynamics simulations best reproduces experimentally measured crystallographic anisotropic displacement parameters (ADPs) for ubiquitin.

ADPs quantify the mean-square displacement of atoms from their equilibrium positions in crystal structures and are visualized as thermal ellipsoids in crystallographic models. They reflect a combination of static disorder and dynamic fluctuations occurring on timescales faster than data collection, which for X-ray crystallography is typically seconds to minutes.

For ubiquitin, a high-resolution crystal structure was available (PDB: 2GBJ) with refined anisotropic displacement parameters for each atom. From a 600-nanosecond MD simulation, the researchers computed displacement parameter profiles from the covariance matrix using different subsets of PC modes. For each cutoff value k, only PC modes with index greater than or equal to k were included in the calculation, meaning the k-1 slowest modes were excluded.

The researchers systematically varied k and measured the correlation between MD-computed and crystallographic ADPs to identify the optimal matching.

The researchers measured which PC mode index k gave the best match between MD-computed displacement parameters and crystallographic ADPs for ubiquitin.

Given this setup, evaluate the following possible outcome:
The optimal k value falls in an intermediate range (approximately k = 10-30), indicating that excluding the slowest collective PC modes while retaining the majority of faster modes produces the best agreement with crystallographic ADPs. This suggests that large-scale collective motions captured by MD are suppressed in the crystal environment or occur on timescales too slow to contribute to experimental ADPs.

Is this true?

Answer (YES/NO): NO